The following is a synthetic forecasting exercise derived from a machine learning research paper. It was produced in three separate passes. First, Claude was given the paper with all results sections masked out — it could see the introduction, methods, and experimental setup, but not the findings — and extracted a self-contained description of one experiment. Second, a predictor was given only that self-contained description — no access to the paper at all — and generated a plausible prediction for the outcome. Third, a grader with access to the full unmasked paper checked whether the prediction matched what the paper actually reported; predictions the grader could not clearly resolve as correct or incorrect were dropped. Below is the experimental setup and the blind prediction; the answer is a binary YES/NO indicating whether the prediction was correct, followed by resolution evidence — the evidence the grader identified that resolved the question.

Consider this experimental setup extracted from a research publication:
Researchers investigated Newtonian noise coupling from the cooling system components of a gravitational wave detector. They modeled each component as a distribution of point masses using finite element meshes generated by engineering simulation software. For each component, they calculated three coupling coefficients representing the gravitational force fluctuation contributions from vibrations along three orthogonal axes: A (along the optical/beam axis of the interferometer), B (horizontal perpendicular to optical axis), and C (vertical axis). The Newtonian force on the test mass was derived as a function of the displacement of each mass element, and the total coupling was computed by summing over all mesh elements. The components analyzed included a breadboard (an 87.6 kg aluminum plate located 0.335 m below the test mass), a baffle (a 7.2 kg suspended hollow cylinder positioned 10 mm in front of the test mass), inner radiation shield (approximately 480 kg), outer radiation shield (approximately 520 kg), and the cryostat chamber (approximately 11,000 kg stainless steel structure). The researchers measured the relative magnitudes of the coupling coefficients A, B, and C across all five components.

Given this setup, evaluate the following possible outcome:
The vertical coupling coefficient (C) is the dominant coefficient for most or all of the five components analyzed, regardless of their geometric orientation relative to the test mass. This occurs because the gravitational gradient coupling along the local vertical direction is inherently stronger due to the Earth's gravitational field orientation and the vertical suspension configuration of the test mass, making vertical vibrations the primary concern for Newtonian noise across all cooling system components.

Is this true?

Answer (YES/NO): NO